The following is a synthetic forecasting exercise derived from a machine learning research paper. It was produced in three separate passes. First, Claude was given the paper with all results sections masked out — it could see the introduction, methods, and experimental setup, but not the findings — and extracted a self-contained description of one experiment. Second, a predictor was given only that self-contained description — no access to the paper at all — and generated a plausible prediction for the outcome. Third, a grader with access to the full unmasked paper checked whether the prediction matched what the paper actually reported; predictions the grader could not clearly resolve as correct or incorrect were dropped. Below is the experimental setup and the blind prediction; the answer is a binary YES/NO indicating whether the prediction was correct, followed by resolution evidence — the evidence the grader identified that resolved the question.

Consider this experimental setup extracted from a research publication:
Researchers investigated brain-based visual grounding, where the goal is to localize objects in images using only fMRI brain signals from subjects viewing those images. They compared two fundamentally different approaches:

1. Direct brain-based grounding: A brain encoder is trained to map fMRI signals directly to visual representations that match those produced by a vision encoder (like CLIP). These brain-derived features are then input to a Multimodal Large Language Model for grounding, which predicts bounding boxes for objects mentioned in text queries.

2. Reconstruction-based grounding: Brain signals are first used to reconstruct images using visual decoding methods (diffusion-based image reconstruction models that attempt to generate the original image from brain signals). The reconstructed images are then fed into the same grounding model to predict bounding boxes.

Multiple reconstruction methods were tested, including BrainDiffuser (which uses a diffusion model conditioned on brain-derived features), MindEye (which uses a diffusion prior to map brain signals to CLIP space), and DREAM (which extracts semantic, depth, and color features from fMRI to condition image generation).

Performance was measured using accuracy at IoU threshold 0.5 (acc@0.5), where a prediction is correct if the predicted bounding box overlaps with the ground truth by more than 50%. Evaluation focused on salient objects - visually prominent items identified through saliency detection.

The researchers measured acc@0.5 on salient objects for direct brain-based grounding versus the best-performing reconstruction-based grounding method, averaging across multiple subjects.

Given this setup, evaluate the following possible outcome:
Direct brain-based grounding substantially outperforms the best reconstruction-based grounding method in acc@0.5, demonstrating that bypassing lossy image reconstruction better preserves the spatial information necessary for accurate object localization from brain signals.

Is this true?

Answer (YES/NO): NO